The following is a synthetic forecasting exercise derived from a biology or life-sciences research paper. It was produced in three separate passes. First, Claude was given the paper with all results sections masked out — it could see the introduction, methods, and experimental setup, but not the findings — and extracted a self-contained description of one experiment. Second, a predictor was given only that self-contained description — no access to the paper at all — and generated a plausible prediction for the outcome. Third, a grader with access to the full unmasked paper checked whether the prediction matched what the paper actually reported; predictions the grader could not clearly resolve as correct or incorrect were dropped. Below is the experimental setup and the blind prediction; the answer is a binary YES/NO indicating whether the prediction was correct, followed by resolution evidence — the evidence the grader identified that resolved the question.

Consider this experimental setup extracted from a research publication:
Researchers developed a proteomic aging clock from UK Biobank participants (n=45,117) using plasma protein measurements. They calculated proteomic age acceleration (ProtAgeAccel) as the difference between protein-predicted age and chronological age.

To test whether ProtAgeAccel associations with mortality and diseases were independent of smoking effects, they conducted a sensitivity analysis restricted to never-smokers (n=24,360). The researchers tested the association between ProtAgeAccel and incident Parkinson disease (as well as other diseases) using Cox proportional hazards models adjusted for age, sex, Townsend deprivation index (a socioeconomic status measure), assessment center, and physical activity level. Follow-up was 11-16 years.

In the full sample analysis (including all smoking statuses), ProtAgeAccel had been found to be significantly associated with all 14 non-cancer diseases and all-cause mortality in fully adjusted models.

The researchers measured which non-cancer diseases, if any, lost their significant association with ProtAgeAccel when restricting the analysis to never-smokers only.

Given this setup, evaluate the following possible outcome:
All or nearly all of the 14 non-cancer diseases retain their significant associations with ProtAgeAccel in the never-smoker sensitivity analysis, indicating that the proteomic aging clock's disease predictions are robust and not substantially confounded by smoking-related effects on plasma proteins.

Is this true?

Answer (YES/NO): YES